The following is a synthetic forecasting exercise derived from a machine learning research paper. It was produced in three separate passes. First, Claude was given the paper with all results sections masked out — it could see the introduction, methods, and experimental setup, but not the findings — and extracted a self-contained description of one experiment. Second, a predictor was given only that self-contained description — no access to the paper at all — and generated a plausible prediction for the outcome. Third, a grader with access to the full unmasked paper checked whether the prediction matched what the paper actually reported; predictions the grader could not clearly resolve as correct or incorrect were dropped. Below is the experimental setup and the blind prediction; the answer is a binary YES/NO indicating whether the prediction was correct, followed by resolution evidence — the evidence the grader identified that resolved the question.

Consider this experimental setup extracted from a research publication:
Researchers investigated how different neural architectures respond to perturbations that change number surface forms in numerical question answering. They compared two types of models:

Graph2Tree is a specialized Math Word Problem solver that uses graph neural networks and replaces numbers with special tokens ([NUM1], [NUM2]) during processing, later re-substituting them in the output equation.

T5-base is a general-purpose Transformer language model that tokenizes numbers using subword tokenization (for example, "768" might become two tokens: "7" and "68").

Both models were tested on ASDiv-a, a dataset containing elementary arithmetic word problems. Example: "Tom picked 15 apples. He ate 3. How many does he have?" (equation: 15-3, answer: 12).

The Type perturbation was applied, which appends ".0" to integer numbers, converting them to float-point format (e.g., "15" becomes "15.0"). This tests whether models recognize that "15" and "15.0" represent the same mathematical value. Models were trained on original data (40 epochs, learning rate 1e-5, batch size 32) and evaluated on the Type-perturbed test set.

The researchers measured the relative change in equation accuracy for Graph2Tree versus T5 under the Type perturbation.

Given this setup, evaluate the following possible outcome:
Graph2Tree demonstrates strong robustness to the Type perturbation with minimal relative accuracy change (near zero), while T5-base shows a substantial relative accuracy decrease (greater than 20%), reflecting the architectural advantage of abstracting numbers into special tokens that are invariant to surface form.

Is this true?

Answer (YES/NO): YES